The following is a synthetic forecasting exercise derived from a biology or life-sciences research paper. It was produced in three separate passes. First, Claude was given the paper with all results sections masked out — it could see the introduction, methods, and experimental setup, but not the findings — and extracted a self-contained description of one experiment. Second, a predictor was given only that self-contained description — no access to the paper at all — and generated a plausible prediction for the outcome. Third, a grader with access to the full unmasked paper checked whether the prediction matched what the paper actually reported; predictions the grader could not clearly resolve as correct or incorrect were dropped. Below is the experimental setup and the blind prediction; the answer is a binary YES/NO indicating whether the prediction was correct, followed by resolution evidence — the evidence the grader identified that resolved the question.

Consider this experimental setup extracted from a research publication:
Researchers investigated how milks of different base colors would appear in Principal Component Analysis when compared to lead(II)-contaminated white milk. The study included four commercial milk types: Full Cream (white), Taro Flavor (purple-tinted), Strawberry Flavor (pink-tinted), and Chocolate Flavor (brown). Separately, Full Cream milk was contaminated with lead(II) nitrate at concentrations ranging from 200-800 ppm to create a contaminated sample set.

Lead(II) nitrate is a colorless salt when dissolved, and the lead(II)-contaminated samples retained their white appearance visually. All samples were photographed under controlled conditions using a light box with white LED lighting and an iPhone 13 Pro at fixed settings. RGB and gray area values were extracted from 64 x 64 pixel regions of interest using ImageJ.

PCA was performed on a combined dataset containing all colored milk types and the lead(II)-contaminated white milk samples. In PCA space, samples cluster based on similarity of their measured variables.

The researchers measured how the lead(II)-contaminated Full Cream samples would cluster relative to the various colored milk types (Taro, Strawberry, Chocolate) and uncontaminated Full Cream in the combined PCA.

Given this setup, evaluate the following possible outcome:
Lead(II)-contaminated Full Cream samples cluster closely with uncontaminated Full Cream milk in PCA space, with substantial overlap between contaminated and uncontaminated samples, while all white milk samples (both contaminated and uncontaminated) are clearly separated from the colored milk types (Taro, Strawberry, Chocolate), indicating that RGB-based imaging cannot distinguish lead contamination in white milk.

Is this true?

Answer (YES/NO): NO